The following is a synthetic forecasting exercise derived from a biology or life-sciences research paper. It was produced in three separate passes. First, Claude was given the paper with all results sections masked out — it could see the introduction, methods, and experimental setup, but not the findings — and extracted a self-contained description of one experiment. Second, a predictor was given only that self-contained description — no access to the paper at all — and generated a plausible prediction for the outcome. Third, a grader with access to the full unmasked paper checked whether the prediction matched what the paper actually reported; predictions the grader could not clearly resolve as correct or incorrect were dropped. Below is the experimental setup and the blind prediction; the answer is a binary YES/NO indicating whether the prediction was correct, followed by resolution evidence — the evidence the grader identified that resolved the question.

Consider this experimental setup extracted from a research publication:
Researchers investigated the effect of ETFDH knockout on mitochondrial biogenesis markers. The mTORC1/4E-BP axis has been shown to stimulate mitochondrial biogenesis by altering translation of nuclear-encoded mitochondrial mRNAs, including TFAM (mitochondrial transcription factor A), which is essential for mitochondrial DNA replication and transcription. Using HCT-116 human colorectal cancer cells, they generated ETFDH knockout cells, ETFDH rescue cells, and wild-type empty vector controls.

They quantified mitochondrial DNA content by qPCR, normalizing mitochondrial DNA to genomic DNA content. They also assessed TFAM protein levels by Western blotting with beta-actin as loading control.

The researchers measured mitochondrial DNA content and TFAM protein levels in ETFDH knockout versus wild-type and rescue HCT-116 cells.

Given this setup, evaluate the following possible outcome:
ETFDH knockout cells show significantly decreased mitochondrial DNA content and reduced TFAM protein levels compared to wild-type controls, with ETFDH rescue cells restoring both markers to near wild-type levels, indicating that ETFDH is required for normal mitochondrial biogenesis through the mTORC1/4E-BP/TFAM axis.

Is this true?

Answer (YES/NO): NO